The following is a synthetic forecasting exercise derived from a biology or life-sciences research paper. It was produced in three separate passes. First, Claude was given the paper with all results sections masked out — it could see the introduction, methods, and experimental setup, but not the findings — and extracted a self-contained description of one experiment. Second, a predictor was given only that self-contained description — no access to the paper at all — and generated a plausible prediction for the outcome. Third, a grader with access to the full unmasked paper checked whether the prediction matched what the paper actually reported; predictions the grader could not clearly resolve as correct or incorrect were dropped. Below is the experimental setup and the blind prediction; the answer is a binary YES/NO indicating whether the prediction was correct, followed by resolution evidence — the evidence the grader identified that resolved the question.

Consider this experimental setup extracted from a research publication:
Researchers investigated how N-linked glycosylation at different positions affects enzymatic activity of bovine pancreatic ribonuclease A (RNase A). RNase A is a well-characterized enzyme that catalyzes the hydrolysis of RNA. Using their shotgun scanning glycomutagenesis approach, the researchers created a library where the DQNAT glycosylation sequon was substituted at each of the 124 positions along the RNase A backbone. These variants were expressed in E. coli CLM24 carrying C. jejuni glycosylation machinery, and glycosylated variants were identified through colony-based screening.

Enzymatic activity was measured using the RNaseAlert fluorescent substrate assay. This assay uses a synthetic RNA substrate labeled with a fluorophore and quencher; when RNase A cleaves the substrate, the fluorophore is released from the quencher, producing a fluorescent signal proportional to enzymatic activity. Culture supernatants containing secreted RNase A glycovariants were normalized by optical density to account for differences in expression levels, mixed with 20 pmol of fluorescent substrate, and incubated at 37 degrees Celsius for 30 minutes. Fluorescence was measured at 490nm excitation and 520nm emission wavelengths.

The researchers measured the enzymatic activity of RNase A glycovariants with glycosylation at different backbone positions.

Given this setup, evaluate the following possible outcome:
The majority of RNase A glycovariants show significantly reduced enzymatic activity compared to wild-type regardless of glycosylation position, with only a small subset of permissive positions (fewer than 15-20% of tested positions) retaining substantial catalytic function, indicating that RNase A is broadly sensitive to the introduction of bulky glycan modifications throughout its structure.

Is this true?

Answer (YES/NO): NO